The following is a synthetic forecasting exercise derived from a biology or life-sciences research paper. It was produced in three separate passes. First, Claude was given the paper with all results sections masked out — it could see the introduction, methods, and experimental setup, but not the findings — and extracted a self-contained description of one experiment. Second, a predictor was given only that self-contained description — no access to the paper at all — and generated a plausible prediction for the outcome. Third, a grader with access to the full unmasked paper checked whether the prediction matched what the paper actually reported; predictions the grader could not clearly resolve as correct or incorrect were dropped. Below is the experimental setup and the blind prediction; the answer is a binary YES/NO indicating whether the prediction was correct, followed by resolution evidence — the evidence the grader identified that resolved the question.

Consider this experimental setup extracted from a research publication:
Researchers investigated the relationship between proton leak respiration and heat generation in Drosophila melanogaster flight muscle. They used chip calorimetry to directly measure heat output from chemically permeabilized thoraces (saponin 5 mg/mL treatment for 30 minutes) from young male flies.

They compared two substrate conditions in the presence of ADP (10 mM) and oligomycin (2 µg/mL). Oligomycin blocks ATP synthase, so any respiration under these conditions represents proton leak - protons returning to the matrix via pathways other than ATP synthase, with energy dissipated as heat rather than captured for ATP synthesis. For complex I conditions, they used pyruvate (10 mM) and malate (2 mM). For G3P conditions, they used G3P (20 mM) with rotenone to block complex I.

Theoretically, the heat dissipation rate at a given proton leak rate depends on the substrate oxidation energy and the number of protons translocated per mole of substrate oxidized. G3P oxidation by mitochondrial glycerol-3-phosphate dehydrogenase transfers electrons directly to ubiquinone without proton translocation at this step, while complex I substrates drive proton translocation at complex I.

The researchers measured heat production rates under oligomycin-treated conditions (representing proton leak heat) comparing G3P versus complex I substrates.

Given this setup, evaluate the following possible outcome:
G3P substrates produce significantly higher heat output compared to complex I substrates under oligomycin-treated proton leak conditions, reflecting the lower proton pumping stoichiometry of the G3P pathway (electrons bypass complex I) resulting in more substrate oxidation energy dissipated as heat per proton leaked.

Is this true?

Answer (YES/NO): YES